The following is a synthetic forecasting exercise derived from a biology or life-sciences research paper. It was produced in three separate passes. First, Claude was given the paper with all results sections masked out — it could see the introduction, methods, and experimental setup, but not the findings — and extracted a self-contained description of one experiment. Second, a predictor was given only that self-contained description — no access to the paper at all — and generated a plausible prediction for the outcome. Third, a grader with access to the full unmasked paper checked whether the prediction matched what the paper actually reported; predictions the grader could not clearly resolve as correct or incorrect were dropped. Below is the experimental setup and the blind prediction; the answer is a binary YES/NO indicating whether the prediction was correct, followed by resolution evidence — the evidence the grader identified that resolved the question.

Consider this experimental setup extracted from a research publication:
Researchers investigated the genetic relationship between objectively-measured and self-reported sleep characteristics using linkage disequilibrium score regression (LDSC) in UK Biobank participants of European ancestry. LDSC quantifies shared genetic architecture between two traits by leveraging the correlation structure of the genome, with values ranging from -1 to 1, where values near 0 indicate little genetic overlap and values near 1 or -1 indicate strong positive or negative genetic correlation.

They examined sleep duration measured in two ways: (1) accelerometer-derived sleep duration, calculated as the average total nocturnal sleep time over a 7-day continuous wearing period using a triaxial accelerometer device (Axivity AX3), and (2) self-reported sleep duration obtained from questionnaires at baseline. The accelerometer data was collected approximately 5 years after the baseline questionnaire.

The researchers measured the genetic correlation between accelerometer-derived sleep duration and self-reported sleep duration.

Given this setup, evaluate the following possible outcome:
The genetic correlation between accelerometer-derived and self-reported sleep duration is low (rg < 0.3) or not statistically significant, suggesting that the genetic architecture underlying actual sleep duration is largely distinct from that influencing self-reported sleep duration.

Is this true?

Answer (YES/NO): NO